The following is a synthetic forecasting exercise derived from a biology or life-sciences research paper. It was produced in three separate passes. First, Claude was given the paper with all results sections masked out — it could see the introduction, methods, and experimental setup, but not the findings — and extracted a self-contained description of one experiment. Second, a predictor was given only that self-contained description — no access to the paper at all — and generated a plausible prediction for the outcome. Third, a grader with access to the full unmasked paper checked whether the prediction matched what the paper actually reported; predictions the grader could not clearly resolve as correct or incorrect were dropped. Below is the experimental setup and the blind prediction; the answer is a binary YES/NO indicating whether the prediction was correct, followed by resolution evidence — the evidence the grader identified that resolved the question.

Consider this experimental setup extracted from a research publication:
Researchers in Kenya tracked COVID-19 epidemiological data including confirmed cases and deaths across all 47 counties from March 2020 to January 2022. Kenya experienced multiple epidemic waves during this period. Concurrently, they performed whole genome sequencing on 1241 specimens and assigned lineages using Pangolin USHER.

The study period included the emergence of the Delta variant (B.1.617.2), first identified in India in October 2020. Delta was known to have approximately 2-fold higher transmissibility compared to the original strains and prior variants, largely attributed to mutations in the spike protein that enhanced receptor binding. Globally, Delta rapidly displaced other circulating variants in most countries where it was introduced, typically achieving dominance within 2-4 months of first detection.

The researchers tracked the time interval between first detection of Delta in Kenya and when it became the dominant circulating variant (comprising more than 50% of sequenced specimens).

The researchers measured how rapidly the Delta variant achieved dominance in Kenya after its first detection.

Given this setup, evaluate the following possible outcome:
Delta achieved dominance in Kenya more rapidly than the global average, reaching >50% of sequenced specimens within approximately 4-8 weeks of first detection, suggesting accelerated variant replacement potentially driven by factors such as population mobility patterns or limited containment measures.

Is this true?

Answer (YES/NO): NO